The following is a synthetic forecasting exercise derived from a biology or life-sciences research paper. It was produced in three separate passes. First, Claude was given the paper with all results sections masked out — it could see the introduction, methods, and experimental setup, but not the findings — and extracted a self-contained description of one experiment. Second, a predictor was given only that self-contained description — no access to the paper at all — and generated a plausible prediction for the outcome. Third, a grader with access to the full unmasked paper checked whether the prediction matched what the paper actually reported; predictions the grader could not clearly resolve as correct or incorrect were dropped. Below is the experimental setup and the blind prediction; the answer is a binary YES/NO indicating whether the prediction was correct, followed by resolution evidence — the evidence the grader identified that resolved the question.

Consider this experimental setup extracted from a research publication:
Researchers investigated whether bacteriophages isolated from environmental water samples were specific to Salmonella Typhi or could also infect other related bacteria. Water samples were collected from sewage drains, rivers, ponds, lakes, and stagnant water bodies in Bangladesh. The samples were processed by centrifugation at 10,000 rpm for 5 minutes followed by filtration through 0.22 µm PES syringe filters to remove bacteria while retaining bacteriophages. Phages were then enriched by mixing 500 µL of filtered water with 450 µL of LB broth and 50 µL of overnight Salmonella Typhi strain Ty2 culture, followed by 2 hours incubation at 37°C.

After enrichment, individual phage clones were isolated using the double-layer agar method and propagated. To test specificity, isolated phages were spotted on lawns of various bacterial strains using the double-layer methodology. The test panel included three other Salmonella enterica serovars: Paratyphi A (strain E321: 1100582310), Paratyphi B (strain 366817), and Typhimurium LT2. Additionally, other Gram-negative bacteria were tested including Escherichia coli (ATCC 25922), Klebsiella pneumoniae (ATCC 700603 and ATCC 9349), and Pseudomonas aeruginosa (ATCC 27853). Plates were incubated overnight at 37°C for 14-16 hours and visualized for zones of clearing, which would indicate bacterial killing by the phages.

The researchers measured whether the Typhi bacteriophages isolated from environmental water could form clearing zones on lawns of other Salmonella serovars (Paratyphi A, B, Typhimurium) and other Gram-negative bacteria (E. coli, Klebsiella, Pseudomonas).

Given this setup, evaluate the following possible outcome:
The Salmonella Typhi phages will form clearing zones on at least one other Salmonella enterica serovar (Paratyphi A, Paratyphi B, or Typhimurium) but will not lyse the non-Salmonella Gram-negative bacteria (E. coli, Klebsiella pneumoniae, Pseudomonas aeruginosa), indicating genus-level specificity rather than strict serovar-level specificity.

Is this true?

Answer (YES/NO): NO